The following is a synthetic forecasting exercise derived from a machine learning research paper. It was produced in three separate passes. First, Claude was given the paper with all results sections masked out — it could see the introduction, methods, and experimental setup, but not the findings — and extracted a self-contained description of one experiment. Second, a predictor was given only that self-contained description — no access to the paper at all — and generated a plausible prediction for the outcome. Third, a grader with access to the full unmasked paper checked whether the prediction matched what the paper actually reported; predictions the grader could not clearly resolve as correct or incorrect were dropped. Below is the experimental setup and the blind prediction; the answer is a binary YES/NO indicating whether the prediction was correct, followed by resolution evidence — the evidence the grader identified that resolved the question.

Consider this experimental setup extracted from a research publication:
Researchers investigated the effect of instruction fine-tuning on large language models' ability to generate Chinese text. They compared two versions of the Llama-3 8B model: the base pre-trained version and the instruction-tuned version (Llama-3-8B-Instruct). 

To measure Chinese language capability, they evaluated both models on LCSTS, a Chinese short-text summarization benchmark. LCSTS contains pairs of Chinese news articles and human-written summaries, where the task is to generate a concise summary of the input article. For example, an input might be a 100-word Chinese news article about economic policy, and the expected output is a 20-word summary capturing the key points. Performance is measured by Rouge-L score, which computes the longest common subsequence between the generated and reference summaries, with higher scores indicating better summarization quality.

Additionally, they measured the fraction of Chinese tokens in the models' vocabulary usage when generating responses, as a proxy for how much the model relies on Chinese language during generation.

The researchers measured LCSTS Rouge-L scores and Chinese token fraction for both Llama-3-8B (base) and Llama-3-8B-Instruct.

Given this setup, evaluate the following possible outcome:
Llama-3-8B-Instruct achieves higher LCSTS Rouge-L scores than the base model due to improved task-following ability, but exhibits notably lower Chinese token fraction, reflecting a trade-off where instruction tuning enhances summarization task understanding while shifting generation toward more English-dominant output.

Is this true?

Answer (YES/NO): NO